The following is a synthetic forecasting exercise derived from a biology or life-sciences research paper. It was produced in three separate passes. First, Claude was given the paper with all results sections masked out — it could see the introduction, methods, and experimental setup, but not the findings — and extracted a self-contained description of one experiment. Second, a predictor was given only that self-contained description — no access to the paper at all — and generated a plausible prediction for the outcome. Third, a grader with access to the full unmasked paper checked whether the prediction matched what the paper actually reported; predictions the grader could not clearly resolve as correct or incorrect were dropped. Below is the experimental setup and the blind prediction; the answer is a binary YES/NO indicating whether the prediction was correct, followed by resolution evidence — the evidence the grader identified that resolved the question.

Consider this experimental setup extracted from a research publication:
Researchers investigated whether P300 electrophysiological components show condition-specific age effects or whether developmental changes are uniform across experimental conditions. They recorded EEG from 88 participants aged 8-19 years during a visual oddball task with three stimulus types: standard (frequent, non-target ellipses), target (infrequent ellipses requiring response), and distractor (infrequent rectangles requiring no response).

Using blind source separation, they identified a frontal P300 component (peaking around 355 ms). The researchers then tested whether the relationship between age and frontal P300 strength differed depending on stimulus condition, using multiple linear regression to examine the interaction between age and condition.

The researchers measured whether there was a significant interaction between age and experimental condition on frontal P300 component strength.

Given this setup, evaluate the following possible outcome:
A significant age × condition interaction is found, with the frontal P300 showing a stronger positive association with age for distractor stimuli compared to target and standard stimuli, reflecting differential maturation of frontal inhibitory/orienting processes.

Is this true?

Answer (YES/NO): YES